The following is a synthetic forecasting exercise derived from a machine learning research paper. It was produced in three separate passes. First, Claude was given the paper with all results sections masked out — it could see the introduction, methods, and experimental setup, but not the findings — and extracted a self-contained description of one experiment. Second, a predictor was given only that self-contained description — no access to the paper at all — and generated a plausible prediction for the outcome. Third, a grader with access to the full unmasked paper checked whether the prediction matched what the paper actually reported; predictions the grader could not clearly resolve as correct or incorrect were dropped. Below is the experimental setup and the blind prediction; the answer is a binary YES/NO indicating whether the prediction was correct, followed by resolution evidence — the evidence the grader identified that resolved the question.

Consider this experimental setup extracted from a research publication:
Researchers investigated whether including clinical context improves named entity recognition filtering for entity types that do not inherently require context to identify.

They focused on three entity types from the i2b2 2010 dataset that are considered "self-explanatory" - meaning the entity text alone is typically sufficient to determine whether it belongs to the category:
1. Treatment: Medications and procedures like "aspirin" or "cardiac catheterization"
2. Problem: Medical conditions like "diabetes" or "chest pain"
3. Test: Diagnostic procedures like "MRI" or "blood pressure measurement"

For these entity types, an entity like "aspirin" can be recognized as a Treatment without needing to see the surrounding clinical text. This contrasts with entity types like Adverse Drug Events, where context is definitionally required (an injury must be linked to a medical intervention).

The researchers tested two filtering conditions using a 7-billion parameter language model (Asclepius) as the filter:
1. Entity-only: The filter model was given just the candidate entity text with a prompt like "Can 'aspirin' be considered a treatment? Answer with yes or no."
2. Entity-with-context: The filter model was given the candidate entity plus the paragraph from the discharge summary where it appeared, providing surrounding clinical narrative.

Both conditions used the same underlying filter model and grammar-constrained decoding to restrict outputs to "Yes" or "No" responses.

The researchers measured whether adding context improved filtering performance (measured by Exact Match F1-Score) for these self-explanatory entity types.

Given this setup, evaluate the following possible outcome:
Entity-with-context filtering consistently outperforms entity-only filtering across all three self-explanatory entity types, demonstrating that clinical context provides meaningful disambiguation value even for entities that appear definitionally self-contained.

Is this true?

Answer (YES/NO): NO